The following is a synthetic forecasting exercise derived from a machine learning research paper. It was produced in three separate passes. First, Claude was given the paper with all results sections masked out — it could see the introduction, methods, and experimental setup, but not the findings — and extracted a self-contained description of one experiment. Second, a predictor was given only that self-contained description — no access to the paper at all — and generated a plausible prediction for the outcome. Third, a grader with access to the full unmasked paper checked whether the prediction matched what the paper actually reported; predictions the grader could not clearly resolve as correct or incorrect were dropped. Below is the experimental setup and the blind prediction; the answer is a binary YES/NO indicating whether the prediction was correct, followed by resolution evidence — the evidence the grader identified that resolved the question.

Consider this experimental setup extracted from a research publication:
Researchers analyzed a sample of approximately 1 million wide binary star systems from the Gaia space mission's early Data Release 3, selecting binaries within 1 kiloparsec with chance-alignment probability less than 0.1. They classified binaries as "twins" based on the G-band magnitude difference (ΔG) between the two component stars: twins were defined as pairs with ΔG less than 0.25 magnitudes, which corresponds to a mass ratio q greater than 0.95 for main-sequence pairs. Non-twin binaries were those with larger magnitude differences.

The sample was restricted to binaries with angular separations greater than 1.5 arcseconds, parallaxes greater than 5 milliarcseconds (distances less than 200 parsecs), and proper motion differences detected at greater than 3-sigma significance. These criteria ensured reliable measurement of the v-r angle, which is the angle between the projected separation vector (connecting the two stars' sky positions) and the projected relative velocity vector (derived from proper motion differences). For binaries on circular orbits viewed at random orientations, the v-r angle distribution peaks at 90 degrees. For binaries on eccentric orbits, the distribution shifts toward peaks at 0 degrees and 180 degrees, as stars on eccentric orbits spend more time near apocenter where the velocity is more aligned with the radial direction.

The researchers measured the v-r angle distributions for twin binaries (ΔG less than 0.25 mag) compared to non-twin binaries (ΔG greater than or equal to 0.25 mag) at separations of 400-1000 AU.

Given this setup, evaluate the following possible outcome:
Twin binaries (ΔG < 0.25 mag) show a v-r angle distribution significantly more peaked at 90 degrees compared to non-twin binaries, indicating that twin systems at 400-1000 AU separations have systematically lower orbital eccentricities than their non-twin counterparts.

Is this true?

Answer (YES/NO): NO